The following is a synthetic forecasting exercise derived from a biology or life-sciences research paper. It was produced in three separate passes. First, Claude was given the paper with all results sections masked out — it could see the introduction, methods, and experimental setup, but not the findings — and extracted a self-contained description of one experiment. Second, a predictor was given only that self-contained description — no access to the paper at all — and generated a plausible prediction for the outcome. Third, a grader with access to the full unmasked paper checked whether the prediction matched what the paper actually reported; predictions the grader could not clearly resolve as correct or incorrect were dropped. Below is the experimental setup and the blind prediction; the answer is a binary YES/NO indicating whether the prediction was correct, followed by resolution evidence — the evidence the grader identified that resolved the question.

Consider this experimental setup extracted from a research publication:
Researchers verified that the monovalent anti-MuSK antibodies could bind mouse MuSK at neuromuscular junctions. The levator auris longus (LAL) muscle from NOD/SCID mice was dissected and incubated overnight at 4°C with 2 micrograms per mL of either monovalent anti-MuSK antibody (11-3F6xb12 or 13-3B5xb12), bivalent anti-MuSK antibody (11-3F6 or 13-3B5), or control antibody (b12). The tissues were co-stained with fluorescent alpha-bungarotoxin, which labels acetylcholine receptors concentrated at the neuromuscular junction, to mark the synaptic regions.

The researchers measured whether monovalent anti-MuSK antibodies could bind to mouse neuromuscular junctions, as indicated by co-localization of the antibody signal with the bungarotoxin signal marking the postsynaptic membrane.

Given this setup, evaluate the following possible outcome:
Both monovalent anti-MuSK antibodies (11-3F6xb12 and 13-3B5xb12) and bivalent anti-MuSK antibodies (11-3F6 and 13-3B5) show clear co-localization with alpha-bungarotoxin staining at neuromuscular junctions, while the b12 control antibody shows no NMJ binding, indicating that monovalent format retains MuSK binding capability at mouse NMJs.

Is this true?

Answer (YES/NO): YES